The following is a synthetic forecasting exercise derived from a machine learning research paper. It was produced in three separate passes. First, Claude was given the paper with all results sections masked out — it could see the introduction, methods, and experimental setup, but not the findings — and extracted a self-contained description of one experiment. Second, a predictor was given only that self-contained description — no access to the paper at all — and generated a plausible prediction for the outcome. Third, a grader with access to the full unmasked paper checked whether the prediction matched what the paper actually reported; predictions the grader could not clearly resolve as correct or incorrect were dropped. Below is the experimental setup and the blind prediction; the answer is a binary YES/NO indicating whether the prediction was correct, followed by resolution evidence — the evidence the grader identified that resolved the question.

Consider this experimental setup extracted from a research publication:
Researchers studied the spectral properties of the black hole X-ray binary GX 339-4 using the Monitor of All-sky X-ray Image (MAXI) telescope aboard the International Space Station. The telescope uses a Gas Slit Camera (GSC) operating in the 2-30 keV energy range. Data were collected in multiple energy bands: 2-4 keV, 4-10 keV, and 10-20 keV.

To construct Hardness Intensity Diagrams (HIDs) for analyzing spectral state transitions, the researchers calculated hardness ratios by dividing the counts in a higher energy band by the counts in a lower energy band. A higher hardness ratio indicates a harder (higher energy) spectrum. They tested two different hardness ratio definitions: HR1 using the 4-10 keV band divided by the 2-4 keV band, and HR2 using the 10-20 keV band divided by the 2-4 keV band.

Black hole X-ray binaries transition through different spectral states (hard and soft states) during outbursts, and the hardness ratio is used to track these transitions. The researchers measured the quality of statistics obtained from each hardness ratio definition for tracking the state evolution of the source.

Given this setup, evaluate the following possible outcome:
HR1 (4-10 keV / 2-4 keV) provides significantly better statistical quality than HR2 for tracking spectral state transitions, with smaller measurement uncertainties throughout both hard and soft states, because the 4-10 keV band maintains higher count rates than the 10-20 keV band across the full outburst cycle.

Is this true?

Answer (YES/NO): YES